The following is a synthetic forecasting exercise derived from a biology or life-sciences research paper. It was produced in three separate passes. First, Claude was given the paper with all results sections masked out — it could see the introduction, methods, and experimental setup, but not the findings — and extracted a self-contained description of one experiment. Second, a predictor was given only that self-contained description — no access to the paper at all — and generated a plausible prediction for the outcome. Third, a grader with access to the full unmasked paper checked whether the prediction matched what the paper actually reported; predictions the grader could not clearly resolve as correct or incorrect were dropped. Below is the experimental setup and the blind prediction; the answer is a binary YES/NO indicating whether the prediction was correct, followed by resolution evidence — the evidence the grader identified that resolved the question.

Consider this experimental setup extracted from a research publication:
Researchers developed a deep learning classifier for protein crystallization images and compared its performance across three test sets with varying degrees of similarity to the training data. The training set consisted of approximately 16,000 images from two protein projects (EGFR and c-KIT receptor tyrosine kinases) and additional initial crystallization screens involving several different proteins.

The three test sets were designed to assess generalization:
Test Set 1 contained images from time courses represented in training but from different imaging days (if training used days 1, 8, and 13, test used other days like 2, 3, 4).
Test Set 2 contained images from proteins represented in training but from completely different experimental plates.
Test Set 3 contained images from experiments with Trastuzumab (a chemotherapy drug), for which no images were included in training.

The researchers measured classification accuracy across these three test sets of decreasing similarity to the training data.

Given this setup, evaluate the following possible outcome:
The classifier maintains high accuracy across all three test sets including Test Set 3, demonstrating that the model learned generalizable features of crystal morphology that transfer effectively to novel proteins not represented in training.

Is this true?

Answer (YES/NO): YES